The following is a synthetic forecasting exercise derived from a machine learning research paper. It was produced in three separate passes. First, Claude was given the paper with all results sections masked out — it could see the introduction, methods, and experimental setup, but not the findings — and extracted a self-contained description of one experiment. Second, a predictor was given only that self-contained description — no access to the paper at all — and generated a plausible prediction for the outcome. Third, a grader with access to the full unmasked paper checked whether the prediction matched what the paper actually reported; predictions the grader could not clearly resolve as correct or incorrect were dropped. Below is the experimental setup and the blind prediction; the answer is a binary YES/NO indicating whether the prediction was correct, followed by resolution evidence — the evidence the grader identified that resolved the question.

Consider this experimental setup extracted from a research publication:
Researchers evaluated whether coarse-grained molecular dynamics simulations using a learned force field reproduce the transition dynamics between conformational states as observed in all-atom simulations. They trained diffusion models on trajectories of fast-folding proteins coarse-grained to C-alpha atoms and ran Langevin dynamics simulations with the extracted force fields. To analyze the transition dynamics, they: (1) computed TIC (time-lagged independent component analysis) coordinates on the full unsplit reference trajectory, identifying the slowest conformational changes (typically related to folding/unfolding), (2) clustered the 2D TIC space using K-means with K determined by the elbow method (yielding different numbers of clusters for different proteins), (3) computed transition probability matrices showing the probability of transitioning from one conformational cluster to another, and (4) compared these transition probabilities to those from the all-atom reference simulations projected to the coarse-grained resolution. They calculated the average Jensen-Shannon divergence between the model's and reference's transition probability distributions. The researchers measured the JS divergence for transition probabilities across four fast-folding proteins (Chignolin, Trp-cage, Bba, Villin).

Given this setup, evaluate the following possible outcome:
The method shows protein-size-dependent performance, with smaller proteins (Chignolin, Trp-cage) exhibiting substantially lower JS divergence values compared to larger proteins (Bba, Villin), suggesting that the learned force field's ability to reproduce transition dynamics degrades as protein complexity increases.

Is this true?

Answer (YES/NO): NO